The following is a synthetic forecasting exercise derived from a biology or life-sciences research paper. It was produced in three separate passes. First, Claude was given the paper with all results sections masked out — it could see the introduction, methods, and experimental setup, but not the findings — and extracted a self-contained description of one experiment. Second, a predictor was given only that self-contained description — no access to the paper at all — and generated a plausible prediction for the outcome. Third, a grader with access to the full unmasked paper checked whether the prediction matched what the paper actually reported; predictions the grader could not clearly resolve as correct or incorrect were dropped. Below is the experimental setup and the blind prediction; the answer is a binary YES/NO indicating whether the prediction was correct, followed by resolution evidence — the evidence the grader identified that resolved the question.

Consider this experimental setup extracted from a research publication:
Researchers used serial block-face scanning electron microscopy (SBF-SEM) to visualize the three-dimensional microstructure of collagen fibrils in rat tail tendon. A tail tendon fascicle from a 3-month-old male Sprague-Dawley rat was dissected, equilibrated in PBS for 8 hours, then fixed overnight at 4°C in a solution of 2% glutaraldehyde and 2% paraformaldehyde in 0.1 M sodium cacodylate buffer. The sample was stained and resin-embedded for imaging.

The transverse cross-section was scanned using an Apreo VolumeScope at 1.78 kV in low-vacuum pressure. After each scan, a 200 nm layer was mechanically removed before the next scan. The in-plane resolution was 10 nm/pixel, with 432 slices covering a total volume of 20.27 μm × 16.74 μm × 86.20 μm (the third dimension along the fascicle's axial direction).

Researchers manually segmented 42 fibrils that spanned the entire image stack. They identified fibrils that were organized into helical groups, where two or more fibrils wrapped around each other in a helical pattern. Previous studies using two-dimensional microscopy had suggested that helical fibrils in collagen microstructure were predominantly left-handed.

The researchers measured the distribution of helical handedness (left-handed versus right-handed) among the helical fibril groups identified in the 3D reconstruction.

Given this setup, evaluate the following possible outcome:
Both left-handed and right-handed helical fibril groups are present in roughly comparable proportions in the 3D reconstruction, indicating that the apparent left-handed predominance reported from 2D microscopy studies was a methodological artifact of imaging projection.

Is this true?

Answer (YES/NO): NO